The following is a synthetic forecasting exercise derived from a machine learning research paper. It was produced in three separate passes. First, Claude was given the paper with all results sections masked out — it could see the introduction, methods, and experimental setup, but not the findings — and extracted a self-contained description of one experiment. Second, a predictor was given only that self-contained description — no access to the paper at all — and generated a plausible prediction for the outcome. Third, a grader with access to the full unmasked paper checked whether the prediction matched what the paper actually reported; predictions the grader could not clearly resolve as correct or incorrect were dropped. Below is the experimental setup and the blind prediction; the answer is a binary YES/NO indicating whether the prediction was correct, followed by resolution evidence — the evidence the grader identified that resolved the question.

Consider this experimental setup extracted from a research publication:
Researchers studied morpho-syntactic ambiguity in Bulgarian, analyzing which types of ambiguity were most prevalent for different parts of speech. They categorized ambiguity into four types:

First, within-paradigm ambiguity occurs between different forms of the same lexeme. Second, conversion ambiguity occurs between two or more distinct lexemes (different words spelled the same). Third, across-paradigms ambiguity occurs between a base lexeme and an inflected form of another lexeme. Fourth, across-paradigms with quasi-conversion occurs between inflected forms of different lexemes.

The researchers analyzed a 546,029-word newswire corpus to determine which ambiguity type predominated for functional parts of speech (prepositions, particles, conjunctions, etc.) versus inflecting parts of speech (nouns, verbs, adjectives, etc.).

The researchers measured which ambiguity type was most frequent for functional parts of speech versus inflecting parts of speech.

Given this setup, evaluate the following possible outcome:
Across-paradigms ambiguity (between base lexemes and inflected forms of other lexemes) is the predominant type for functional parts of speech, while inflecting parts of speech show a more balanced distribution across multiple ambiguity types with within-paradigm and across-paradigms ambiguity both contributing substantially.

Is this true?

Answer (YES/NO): NO